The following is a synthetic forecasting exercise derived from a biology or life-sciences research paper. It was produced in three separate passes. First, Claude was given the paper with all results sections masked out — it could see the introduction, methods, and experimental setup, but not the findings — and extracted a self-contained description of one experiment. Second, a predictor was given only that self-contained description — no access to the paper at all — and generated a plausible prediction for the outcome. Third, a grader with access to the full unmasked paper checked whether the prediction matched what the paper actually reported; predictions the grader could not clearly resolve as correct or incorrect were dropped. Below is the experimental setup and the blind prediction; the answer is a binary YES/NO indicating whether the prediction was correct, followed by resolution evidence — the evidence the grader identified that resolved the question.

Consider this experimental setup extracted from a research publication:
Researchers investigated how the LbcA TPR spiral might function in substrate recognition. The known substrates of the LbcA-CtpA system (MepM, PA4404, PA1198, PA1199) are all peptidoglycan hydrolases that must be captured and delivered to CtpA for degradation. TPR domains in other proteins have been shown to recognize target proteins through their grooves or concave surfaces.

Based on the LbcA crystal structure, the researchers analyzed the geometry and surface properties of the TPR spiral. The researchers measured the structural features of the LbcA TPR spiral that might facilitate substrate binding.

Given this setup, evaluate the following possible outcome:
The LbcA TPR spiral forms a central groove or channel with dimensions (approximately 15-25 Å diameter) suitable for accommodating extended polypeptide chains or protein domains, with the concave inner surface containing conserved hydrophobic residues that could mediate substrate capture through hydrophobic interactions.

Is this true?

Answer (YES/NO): NO